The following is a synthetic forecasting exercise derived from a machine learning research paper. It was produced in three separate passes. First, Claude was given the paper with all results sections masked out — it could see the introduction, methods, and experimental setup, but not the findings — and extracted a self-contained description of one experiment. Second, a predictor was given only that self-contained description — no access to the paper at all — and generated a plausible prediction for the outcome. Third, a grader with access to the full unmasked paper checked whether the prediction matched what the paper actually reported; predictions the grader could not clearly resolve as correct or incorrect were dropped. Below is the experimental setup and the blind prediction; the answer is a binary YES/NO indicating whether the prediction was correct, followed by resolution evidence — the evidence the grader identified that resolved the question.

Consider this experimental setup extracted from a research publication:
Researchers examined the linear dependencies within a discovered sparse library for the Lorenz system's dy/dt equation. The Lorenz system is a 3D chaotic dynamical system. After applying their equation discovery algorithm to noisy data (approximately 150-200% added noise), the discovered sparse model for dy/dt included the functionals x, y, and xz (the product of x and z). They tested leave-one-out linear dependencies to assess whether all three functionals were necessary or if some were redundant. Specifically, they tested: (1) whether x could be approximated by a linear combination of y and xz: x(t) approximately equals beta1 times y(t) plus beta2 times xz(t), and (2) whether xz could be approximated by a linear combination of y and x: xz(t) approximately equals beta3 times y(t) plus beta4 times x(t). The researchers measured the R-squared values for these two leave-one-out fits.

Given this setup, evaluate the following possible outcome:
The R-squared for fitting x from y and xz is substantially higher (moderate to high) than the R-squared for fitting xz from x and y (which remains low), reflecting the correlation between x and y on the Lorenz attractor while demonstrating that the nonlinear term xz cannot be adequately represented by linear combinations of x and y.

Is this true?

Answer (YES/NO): NO